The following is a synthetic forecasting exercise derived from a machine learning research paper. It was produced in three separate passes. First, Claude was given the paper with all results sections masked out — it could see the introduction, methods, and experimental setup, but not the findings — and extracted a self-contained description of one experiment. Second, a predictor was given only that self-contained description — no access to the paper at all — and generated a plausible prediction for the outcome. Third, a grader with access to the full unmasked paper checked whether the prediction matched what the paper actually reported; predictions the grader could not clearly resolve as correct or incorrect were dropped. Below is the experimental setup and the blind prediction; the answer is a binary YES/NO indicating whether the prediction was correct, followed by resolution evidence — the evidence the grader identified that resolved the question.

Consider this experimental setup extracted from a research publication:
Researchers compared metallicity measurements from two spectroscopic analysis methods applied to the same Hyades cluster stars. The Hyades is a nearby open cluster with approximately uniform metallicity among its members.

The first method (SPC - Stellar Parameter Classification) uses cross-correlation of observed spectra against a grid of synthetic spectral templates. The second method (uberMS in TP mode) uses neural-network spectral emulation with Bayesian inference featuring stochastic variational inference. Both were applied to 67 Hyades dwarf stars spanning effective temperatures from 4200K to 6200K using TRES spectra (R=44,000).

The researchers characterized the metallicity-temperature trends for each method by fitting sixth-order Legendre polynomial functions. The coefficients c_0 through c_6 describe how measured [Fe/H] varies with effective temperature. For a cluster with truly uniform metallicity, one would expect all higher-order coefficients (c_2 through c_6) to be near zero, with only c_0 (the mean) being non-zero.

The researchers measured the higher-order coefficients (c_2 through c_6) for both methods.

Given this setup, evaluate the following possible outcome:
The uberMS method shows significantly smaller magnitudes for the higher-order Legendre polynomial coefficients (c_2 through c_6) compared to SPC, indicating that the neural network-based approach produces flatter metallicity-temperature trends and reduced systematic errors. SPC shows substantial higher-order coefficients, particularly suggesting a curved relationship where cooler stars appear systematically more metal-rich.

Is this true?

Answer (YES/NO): NO